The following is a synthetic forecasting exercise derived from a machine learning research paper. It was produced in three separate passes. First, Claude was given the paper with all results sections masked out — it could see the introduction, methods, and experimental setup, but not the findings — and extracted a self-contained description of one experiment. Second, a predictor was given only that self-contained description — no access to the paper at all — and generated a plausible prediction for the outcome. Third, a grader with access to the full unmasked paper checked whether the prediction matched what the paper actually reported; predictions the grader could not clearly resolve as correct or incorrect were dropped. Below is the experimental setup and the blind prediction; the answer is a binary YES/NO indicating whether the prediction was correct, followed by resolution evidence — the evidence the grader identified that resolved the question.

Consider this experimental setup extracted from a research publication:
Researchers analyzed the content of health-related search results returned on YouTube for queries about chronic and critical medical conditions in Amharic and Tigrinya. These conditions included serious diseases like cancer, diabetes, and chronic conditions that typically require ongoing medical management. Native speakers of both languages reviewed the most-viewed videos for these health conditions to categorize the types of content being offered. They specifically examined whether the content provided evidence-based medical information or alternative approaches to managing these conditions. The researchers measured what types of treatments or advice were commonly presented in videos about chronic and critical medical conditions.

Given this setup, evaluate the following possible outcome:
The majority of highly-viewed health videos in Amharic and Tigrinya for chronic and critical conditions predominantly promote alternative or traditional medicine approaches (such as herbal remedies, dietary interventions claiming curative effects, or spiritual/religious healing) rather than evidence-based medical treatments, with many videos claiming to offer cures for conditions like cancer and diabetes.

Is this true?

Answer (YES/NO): YES